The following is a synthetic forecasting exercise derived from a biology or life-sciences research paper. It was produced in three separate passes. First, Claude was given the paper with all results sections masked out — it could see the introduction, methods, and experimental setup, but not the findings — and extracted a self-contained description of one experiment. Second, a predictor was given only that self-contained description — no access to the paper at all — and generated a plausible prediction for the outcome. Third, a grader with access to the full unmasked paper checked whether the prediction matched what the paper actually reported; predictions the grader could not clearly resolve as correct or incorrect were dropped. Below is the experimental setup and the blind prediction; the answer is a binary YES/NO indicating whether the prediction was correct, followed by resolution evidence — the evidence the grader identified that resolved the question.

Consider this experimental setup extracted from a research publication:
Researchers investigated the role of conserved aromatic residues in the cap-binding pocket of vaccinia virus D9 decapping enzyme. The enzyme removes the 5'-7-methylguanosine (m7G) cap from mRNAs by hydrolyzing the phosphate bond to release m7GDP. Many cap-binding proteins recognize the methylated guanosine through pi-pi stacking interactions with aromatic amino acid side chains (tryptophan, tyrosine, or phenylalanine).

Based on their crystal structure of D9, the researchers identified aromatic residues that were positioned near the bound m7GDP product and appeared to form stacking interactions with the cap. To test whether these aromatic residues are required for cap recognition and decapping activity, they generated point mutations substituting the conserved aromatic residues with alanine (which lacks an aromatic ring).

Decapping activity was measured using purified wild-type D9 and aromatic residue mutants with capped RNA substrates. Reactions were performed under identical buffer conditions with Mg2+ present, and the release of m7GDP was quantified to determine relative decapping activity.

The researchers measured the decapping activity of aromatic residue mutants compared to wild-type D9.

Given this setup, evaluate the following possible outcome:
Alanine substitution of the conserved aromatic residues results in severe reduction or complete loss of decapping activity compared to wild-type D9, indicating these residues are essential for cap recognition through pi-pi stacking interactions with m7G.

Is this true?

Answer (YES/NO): YES